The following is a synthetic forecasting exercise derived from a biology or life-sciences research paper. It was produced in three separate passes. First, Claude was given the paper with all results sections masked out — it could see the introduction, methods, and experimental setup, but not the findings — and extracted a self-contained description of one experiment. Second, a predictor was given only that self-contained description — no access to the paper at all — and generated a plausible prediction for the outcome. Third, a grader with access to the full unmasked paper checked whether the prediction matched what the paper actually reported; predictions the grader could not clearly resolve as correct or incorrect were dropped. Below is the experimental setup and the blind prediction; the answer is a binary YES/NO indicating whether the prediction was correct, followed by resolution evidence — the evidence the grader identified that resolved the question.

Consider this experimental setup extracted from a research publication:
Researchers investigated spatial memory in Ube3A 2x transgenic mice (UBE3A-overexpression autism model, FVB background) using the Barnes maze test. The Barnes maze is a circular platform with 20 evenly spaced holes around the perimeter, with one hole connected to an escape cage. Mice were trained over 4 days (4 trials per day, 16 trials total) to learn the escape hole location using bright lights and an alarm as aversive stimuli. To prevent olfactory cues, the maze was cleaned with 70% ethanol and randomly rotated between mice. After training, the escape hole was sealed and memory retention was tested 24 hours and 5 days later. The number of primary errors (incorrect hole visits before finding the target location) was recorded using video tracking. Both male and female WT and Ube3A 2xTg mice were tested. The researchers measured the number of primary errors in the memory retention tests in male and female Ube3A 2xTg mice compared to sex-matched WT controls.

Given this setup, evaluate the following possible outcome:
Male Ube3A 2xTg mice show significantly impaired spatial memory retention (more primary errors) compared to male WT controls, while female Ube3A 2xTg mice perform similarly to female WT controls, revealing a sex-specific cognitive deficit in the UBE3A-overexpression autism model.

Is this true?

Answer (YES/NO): YES